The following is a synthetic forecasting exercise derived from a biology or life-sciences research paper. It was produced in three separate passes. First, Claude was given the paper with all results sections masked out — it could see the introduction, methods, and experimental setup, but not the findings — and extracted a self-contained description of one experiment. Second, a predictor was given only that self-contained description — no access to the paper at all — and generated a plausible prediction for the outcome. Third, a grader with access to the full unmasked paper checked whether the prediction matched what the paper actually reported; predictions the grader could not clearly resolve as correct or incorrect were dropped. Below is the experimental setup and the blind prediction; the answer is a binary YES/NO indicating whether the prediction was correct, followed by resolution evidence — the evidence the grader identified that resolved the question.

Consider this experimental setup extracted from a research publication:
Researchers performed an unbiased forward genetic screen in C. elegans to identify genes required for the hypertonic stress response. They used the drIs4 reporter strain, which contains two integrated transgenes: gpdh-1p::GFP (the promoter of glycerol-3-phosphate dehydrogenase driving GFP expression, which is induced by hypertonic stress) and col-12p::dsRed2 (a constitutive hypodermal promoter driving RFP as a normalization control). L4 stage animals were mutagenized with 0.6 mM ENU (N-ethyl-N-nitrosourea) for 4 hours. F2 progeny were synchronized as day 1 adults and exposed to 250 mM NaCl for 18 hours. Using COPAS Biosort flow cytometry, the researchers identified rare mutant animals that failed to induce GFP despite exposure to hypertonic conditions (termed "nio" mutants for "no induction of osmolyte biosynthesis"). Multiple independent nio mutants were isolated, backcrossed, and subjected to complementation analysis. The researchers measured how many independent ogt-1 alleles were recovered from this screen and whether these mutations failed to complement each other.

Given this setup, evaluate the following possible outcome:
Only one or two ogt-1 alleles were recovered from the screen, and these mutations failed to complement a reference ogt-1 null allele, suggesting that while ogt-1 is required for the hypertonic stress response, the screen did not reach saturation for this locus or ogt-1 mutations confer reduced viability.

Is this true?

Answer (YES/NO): YES